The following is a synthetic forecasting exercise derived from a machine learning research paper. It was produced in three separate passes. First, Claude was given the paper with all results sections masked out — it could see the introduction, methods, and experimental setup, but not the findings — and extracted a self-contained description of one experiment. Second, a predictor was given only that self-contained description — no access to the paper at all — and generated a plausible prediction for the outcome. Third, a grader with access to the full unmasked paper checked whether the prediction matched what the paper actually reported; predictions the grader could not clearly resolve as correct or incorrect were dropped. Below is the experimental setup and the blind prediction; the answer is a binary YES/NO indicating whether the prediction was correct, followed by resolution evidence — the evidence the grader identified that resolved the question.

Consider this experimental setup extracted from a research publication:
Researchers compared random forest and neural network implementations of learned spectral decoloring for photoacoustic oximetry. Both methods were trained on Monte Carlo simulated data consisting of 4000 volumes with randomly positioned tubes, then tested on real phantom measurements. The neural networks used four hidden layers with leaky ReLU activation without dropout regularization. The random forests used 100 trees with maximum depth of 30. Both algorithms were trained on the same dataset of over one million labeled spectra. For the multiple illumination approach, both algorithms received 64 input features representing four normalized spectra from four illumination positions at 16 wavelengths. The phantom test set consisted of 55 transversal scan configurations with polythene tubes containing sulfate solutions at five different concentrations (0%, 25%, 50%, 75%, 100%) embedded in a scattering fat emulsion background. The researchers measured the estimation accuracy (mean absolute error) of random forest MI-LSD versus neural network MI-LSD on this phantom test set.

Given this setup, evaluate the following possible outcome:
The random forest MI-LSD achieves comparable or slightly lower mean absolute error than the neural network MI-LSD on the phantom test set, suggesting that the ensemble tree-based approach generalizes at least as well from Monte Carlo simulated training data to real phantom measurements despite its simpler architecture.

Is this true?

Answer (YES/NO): NO